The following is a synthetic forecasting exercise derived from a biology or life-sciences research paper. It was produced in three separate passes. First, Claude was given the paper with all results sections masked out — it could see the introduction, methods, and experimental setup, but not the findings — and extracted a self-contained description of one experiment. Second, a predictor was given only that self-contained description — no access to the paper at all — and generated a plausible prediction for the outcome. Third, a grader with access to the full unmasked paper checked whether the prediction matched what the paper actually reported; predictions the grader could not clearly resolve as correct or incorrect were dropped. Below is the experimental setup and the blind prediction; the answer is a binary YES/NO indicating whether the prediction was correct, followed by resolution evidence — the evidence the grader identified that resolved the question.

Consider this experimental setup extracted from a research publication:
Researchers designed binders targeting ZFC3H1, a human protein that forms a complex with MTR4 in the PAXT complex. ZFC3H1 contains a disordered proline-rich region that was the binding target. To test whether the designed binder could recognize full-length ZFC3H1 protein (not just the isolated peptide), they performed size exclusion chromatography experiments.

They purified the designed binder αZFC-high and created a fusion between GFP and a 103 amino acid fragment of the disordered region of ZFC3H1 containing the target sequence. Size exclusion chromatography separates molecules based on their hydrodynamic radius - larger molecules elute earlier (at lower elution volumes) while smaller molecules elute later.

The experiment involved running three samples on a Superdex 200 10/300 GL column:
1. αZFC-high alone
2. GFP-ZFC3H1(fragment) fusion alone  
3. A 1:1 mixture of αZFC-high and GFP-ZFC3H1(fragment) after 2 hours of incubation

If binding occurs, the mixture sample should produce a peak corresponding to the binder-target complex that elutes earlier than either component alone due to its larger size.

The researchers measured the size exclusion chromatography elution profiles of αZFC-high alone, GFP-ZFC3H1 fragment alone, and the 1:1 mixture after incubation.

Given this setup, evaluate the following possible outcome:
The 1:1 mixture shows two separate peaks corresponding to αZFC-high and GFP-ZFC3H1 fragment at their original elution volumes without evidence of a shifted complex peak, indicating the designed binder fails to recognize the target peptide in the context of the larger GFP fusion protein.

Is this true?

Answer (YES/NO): NO